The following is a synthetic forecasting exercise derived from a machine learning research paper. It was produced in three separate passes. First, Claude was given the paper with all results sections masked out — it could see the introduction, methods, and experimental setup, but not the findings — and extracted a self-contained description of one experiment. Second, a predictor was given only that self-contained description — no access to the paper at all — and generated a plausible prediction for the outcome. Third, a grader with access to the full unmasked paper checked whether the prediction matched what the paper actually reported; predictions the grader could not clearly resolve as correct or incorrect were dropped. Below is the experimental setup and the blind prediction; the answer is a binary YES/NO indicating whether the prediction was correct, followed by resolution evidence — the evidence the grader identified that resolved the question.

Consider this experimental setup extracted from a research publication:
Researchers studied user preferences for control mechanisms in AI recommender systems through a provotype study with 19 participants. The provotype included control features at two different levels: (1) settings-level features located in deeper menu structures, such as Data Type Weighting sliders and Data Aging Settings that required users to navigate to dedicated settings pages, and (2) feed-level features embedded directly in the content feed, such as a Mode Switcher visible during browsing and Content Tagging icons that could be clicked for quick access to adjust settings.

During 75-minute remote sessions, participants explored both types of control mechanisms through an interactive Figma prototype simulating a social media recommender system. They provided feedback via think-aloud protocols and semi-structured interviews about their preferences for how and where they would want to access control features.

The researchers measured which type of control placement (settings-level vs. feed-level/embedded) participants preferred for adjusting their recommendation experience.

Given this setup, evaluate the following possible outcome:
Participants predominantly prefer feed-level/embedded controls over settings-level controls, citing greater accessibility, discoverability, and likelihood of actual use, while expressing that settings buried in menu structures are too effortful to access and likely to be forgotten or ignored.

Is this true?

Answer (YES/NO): YES